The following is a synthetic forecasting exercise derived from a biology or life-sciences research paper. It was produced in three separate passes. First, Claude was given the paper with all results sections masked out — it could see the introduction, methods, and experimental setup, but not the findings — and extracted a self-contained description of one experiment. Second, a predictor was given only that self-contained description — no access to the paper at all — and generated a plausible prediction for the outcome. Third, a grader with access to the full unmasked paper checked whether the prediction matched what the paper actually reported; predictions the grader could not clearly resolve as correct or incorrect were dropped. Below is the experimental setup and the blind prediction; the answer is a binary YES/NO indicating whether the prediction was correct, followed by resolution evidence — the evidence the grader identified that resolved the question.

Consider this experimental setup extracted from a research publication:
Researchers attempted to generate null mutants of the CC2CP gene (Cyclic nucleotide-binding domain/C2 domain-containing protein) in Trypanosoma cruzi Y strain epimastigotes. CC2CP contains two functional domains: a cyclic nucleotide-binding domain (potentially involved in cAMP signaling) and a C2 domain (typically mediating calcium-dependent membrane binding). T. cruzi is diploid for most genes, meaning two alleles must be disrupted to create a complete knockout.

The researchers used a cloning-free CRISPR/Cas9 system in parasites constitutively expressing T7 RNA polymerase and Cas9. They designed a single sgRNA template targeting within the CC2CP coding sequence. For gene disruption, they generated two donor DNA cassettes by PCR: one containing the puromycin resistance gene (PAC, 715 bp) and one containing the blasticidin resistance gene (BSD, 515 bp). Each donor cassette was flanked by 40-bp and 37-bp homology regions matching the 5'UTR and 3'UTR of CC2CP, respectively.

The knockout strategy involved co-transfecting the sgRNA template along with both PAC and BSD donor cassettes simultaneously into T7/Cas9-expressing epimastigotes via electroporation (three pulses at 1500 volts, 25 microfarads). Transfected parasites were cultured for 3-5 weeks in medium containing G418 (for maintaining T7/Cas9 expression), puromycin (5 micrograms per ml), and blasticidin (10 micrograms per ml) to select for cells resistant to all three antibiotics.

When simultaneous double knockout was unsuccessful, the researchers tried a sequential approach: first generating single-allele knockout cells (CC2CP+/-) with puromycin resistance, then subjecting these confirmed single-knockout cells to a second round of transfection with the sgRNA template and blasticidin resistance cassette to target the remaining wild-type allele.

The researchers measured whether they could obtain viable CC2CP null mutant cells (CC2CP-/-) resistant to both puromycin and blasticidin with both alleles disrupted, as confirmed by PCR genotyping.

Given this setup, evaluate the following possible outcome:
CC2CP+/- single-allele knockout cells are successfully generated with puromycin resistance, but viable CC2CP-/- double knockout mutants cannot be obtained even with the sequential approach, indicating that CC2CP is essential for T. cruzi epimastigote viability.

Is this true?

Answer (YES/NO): YES